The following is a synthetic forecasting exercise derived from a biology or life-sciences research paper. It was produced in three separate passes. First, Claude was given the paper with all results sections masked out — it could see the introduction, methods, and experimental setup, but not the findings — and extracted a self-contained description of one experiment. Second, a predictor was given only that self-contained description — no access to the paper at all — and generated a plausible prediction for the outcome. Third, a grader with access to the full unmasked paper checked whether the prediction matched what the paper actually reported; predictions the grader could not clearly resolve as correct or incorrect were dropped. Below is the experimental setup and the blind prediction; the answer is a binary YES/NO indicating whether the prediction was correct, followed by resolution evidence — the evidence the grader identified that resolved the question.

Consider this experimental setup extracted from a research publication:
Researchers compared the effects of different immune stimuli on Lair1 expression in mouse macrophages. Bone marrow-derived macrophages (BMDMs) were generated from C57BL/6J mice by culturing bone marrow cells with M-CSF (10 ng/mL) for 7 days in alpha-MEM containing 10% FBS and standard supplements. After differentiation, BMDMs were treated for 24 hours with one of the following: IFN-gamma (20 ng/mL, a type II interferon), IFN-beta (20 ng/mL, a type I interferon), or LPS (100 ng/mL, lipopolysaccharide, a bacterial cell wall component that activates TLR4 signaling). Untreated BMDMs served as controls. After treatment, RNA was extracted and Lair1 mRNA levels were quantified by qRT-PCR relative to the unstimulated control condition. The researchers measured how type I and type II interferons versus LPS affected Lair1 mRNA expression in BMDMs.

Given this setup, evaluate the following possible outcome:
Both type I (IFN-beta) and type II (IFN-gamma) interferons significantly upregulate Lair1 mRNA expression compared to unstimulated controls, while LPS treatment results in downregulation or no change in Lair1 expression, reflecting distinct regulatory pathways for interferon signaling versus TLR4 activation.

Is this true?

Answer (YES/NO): YES